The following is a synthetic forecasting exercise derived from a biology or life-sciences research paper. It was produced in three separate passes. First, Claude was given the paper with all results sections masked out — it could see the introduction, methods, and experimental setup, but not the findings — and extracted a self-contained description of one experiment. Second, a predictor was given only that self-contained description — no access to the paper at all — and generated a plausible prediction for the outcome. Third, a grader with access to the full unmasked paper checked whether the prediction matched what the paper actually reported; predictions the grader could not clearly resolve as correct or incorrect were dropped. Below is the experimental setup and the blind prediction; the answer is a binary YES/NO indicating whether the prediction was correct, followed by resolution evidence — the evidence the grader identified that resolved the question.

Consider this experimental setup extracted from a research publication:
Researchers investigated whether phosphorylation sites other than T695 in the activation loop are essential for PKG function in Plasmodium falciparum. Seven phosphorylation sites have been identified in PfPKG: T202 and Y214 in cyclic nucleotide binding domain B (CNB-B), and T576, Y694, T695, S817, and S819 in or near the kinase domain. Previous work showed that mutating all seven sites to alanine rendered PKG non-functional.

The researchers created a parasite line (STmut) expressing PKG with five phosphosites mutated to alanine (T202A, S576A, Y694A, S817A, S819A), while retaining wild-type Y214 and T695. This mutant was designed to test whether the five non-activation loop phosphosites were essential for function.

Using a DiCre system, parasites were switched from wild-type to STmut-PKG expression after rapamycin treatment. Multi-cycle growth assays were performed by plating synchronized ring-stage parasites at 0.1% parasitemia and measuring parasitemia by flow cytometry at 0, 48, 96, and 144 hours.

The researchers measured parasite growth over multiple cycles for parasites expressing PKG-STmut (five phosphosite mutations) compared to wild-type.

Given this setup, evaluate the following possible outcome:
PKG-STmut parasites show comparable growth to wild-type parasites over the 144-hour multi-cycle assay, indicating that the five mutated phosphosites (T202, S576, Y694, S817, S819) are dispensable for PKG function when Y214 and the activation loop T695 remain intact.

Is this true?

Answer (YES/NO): NO